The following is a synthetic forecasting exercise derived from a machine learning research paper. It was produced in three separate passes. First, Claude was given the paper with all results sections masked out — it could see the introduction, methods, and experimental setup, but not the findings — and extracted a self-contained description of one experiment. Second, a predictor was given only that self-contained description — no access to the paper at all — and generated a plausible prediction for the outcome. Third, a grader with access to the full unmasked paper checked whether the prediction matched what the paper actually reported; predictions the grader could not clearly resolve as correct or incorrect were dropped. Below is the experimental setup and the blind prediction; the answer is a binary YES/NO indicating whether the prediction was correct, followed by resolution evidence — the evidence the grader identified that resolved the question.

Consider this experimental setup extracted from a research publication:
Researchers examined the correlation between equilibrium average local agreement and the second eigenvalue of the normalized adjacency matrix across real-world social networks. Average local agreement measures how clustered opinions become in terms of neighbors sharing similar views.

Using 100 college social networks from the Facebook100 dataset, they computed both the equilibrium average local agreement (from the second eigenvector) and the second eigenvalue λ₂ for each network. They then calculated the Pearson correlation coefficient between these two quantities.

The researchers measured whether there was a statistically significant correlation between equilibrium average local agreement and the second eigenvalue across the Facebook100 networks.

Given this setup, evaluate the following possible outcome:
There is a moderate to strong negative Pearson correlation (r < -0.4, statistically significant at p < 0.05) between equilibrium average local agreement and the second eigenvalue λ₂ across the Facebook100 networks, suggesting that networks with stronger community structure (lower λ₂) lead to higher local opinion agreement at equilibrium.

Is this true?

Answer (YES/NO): NO